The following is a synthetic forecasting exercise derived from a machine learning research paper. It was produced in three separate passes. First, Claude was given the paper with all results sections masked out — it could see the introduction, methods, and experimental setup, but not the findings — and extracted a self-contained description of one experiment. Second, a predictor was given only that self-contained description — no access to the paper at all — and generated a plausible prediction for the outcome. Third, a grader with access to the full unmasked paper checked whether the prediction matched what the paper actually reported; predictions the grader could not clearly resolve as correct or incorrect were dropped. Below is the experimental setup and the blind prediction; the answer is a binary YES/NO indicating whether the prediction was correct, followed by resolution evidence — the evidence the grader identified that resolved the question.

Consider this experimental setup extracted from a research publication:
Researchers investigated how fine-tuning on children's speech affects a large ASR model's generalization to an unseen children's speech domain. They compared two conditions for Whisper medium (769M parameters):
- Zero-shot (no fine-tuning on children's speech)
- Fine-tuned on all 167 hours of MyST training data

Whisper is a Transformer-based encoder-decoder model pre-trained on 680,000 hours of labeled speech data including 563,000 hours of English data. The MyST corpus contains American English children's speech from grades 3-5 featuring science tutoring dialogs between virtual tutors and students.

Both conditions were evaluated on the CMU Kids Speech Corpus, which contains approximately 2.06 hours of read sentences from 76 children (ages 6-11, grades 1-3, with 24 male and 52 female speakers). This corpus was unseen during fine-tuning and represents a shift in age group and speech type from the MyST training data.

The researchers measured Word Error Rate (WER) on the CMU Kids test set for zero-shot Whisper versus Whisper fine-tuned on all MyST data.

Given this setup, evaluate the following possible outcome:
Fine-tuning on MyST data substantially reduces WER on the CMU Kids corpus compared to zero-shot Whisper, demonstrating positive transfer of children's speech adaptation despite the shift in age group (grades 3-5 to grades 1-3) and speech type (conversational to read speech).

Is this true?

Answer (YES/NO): NO